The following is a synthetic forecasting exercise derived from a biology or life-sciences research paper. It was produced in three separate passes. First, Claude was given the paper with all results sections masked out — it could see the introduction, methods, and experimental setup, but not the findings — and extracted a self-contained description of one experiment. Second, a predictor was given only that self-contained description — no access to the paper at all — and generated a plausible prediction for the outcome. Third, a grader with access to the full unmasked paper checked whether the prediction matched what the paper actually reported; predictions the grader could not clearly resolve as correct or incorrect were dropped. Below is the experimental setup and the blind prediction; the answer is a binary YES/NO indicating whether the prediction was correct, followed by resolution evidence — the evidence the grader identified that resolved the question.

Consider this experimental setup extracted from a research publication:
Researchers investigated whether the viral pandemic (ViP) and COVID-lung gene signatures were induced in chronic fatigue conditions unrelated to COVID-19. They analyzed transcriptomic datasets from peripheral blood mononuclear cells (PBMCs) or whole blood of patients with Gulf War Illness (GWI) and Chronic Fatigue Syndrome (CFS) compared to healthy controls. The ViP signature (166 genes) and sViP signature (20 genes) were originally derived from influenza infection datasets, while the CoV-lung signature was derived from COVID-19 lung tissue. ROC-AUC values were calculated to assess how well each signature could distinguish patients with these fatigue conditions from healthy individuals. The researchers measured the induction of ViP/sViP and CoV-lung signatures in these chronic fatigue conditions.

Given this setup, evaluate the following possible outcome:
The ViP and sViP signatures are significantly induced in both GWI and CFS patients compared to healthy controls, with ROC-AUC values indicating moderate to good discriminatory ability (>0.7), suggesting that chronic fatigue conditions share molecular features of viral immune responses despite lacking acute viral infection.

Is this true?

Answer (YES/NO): NO